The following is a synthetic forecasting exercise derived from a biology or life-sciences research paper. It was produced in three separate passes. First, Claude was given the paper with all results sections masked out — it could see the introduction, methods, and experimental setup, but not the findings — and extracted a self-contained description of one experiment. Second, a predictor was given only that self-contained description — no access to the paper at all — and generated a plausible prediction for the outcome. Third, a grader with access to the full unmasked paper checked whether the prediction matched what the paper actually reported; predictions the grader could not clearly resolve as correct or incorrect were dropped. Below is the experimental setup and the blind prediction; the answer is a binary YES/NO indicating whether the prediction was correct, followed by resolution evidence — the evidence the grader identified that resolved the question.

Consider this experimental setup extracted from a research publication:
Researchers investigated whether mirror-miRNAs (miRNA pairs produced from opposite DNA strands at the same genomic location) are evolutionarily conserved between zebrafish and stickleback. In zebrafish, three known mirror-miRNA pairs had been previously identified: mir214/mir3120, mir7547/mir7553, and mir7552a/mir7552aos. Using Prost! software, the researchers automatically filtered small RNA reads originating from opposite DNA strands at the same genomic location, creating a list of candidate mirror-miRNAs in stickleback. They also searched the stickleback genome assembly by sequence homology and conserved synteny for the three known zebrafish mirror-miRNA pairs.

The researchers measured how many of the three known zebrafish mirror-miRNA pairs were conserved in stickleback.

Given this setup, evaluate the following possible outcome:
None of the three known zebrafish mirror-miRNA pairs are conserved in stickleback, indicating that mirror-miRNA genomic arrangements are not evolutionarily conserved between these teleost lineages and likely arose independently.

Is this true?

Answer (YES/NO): NO